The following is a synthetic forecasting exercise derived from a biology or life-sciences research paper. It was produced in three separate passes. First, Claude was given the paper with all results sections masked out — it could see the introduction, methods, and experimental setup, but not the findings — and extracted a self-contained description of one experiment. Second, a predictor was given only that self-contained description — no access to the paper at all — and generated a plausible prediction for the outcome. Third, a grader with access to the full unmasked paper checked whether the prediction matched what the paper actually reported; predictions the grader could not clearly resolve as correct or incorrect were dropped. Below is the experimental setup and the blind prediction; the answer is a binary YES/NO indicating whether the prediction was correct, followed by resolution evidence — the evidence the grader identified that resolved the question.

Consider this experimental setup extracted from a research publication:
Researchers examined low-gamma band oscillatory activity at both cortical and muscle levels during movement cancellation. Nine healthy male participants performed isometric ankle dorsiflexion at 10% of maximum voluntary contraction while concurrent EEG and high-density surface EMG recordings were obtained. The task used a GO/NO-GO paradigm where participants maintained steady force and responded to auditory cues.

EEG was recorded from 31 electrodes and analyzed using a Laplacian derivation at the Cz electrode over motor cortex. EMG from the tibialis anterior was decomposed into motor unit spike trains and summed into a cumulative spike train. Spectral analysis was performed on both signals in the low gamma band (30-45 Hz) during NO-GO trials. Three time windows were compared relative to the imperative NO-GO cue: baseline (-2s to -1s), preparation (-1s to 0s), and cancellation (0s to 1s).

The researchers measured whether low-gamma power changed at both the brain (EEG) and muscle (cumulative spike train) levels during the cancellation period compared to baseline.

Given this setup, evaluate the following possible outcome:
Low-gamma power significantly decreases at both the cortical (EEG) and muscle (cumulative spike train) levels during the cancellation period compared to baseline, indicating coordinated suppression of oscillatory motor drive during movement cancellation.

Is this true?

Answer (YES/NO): NO